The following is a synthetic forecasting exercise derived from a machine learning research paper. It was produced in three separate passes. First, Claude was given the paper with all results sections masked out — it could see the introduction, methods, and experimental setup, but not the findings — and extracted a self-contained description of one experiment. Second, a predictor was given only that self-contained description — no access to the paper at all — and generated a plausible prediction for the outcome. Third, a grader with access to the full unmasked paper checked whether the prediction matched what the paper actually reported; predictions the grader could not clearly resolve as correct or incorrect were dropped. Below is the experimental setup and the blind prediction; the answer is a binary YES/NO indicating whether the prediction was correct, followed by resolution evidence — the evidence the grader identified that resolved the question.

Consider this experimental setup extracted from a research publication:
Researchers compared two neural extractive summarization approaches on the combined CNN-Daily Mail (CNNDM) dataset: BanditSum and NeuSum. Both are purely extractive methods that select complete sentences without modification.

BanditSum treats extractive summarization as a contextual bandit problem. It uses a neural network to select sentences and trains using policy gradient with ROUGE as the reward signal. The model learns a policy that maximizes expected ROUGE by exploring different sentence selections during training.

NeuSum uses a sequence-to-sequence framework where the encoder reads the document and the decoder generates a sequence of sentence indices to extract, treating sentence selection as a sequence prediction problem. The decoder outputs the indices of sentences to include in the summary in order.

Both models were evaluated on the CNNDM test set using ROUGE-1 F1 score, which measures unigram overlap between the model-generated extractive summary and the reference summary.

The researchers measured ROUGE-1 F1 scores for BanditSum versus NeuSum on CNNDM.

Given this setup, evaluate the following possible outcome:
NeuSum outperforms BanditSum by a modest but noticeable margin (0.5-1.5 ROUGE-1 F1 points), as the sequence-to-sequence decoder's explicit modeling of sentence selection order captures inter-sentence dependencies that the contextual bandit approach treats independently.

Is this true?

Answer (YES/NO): NO